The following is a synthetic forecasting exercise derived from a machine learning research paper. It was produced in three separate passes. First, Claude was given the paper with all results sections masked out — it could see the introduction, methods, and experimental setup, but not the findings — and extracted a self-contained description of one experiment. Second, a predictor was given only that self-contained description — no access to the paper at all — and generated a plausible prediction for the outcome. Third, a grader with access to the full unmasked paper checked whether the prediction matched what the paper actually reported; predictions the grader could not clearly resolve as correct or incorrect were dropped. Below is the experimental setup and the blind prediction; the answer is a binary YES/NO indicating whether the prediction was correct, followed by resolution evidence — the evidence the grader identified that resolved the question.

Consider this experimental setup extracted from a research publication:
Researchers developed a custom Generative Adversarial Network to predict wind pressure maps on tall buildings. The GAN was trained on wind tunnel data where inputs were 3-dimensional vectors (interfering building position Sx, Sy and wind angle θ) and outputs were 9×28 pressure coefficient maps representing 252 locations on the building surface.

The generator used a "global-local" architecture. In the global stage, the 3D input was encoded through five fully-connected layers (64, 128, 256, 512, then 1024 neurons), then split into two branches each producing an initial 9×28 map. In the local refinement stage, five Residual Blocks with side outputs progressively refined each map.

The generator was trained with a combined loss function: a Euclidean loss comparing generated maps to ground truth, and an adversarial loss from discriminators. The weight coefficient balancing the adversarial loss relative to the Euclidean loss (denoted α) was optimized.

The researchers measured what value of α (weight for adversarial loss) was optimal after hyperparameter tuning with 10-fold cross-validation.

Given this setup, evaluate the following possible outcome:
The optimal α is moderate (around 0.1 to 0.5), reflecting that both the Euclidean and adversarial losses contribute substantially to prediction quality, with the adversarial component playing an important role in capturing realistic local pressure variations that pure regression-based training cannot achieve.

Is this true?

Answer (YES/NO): NO